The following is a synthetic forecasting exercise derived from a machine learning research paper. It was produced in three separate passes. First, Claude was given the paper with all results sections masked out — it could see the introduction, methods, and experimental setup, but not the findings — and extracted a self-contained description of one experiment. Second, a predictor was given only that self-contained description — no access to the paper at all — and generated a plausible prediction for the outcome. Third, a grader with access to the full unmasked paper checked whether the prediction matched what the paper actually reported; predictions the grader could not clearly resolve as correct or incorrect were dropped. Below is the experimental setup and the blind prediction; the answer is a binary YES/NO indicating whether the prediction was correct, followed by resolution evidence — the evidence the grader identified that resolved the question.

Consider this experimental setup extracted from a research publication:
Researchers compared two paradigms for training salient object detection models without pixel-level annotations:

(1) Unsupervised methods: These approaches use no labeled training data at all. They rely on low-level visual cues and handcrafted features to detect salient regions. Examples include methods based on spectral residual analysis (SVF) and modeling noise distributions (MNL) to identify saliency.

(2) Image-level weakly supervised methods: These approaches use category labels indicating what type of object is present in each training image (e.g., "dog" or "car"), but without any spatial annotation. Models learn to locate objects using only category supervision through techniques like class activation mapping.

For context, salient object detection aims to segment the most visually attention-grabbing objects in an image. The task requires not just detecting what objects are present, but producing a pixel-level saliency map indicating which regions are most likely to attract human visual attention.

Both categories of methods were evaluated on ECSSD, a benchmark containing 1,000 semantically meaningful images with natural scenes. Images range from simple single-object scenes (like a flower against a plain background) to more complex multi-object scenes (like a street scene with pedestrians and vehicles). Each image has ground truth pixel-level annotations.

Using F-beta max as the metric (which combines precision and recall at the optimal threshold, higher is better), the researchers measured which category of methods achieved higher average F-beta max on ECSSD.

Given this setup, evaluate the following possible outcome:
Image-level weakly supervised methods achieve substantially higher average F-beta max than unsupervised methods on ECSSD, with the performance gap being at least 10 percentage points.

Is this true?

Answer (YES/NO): NO